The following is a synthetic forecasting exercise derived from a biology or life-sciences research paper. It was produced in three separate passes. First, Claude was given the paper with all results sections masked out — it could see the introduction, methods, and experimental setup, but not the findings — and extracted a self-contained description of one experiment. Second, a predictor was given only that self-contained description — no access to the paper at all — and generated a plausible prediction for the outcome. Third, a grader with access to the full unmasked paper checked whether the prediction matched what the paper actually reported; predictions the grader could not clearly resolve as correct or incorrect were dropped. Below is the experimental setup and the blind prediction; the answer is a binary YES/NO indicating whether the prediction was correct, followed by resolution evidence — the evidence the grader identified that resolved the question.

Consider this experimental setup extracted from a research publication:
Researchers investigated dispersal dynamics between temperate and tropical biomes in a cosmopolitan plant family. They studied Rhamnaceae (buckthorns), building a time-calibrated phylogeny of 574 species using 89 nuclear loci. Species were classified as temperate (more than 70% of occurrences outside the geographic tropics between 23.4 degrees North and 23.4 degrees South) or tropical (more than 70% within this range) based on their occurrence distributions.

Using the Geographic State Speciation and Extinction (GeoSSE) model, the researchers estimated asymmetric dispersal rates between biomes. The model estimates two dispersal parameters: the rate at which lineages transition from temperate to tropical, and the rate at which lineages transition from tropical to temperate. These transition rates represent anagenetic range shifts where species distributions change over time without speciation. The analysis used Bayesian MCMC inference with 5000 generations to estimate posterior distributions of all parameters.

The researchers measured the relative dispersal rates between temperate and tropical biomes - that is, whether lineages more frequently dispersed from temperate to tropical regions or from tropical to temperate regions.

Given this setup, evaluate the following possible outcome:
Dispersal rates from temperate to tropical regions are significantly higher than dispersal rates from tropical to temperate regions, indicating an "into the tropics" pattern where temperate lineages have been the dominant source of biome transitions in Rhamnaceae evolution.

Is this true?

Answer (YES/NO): NO